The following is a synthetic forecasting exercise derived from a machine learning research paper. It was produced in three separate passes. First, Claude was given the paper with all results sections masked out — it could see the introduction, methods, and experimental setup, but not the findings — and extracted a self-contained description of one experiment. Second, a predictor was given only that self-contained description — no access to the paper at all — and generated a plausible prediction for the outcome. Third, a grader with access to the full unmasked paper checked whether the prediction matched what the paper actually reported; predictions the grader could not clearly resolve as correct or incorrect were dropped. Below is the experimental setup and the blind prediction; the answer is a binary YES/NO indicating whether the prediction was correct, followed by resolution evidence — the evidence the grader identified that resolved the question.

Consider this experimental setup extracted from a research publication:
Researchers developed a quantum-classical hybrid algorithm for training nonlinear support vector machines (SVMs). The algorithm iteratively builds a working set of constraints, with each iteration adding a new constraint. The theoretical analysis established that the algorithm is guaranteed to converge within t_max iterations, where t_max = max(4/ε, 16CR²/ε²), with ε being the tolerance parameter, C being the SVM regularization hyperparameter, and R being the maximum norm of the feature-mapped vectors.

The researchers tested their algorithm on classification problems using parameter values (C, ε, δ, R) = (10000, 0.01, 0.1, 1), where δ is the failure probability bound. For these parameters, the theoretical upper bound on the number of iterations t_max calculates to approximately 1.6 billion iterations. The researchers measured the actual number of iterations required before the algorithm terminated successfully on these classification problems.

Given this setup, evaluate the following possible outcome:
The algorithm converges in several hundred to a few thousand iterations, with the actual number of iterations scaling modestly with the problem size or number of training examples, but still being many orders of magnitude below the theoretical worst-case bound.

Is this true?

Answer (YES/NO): NO